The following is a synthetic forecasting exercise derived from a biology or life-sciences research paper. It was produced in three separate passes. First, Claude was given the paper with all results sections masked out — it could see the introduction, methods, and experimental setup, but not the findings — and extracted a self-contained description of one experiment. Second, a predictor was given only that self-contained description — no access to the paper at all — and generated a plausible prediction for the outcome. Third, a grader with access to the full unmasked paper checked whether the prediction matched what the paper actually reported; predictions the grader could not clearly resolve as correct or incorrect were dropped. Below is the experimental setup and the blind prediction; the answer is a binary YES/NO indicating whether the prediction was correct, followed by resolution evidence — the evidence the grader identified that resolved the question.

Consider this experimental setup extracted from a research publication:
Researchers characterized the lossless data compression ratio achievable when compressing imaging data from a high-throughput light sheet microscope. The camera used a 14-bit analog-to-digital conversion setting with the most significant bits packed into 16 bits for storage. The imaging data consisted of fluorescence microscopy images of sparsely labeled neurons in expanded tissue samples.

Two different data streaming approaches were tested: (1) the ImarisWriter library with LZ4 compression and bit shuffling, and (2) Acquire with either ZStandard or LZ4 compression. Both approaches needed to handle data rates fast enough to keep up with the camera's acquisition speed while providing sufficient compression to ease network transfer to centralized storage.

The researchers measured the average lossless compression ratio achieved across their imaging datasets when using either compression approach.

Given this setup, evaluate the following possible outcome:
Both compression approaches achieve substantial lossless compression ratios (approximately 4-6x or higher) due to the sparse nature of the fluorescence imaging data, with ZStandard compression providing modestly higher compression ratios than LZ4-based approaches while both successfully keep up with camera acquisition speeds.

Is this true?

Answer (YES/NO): NO